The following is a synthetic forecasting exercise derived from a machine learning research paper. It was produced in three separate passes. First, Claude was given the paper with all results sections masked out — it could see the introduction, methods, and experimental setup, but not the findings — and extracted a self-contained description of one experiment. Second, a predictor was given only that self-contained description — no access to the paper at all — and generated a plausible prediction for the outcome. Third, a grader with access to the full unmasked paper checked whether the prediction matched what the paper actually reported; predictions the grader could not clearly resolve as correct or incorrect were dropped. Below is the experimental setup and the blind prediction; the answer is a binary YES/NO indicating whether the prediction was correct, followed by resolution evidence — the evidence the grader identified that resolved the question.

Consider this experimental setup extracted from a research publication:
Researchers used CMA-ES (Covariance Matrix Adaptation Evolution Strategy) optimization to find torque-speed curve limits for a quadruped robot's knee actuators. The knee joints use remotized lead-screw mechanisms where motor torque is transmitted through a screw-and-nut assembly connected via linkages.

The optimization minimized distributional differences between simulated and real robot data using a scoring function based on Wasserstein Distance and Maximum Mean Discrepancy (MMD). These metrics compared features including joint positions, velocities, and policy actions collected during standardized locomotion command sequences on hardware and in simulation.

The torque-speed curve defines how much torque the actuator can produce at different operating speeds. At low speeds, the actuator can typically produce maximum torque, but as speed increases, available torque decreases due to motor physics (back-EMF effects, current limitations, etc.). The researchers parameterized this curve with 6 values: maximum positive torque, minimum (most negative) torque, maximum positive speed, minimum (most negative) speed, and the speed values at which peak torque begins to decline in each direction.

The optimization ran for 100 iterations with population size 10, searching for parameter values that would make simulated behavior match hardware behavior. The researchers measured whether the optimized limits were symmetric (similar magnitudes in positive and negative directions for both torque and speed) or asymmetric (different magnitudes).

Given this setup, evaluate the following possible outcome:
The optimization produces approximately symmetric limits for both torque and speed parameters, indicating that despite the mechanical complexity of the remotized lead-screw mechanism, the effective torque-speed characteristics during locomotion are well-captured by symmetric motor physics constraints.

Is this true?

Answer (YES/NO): NO